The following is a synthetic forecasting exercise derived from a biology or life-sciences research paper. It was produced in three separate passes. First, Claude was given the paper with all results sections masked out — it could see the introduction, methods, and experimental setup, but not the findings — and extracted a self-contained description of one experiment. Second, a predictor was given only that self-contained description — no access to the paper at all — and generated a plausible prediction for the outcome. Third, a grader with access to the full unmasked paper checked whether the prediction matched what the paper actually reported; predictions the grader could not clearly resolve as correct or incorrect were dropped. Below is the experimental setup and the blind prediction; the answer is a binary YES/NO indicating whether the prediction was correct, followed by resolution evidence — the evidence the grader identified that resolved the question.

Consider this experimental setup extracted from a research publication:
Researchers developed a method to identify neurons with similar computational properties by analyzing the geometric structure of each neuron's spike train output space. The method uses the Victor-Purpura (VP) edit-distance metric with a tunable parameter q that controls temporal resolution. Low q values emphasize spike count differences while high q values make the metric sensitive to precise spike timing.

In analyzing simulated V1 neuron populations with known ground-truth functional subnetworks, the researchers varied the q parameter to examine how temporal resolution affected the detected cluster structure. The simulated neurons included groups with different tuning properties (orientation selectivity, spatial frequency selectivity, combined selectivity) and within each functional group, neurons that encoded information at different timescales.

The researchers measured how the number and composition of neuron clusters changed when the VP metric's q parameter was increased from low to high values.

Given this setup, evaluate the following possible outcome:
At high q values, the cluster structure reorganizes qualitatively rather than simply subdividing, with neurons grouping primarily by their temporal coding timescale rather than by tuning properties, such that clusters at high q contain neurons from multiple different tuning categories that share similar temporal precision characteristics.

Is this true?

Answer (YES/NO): NO